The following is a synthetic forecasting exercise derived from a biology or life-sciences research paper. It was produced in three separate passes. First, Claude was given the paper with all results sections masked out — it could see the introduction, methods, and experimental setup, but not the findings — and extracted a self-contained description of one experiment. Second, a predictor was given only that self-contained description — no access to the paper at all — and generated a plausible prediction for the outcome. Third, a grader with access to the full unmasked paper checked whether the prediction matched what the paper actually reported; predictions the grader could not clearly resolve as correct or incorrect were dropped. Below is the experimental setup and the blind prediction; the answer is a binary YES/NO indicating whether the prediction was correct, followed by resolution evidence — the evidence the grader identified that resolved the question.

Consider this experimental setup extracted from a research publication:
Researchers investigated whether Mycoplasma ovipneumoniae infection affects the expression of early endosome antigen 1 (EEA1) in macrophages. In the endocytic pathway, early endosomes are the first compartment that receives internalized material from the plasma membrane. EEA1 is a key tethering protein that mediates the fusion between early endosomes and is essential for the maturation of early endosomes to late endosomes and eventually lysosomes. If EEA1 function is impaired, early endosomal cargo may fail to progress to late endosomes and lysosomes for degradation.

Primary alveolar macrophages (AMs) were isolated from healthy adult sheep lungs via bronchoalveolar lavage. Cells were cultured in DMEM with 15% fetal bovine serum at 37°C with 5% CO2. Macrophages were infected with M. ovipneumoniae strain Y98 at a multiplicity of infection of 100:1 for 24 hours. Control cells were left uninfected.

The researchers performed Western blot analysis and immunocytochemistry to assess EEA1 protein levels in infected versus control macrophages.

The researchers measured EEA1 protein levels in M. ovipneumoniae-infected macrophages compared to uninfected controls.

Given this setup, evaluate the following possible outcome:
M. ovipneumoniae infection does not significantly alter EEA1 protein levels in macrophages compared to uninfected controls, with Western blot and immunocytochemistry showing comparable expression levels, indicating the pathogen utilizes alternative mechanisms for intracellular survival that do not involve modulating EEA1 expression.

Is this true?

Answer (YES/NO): NO